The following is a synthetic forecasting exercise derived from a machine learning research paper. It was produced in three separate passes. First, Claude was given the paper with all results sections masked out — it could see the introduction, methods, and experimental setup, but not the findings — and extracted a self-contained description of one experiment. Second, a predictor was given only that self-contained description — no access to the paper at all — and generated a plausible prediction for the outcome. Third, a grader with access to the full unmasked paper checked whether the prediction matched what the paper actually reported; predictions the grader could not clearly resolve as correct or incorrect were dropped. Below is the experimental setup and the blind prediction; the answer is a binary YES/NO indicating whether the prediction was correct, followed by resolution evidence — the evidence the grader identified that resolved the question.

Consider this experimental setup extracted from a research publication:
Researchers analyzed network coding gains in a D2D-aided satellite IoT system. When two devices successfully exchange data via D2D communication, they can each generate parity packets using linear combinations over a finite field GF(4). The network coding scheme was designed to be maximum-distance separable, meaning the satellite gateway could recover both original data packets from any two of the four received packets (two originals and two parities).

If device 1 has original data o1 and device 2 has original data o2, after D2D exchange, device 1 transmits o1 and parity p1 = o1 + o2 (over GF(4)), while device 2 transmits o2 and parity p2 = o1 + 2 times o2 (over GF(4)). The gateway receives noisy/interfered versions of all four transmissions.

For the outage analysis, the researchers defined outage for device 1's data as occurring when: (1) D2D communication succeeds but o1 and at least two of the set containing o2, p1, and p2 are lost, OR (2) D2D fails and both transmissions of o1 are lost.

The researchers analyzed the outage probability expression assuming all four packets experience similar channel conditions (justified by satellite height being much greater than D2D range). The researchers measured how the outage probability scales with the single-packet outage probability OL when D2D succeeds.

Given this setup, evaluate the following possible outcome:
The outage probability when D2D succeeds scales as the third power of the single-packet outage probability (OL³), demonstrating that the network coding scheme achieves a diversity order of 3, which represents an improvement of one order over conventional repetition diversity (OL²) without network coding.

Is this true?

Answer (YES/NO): YES